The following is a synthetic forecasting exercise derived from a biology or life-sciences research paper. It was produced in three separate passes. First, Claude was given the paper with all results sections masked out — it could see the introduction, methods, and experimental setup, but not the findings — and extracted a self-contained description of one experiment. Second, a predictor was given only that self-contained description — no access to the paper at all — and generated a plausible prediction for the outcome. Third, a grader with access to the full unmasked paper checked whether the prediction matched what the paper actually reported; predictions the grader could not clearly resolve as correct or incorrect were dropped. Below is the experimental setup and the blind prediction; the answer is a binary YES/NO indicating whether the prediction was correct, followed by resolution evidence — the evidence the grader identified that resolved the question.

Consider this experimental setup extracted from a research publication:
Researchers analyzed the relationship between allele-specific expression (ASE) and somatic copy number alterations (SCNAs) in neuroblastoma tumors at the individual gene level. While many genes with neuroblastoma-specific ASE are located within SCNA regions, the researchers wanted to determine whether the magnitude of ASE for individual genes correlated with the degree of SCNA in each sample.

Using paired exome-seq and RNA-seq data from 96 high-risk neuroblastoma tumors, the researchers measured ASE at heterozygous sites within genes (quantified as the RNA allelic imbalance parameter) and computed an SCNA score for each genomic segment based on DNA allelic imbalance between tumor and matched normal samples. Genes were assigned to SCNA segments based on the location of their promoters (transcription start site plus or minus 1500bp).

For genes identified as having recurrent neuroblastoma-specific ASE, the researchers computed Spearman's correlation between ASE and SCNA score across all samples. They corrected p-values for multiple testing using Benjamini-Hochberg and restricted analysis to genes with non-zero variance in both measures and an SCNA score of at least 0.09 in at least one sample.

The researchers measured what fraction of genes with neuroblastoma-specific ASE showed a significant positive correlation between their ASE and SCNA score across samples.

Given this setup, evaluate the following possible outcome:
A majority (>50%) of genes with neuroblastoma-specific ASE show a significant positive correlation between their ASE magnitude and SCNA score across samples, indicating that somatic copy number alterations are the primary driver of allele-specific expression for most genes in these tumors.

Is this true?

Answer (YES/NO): YES